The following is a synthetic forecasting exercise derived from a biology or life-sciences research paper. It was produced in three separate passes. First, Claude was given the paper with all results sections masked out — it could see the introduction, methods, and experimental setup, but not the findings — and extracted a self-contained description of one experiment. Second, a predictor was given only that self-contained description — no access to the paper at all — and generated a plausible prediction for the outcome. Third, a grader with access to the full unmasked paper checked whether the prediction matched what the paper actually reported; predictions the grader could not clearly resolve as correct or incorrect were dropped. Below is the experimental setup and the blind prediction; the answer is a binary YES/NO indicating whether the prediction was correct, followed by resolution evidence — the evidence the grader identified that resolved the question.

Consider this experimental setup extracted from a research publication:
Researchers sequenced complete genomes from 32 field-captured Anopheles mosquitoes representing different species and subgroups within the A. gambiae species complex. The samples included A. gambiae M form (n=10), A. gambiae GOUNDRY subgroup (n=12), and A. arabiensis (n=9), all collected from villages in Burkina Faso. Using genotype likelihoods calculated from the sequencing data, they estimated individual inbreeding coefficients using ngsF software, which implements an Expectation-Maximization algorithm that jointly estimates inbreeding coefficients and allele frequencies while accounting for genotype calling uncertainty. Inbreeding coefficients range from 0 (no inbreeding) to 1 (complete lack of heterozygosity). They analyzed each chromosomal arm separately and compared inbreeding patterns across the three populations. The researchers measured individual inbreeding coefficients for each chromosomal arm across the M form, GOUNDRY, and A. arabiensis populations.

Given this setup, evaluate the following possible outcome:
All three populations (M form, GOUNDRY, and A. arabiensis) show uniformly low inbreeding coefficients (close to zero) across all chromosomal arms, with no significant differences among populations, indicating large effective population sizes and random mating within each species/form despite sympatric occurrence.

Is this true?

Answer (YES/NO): NO